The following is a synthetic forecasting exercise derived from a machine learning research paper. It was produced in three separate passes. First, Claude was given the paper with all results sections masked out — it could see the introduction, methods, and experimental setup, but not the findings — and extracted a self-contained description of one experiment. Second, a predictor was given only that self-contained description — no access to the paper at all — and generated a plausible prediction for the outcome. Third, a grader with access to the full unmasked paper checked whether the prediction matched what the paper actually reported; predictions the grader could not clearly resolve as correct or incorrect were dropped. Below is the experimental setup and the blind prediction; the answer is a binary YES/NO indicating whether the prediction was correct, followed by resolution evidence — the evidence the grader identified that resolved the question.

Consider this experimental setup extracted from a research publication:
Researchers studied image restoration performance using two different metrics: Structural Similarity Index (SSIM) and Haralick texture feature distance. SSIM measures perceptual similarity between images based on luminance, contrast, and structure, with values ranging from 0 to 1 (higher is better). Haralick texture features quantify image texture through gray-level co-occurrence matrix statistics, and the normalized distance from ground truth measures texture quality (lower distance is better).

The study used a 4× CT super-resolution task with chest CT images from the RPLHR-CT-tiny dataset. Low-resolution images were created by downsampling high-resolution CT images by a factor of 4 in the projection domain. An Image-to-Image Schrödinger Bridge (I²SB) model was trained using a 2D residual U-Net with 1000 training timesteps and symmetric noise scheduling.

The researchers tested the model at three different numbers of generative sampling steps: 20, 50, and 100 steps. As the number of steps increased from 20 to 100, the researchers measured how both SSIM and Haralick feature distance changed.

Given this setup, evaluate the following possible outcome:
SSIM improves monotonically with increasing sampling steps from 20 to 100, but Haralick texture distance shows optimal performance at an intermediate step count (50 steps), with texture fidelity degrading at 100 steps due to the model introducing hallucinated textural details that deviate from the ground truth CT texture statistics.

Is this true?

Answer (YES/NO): NO